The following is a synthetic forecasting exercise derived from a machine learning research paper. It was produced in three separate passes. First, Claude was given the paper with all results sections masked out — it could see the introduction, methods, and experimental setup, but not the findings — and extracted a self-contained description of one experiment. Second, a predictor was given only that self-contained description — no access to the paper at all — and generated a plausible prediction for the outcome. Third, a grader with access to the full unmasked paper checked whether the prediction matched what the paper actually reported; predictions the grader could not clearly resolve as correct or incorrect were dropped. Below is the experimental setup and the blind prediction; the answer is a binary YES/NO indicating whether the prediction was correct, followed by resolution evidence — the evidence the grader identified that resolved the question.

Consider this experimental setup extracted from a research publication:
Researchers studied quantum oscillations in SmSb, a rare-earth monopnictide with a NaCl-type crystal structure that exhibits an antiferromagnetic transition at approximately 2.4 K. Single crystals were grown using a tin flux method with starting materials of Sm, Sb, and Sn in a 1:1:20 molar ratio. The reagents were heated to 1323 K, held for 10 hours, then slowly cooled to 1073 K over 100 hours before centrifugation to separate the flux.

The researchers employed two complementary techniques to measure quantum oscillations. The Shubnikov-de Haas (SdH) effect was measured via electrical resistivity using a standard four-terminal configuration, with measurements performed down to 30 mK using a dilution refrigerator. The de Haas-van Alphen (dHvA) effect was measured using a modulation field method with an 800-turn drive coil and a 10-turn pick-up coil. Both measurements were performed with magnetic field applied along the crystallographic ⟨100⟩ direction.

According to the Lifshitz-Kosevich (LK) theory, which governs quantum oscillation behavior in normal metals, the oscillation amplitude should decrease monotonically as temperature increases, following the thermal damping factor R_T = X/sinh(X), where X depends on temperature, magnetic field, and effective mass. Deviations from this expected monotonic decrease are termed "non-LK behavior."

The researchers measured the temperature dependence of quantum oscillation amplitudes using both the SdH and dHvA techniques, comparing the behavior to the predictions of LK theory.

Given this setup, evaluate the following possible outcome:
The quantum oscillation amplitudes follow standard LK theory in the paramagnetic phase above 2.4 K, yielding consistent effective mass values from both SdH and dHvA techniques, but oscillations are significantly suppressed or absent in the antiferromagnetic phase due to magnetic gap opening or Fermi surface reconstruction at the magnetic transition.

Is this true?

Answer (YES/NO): NO